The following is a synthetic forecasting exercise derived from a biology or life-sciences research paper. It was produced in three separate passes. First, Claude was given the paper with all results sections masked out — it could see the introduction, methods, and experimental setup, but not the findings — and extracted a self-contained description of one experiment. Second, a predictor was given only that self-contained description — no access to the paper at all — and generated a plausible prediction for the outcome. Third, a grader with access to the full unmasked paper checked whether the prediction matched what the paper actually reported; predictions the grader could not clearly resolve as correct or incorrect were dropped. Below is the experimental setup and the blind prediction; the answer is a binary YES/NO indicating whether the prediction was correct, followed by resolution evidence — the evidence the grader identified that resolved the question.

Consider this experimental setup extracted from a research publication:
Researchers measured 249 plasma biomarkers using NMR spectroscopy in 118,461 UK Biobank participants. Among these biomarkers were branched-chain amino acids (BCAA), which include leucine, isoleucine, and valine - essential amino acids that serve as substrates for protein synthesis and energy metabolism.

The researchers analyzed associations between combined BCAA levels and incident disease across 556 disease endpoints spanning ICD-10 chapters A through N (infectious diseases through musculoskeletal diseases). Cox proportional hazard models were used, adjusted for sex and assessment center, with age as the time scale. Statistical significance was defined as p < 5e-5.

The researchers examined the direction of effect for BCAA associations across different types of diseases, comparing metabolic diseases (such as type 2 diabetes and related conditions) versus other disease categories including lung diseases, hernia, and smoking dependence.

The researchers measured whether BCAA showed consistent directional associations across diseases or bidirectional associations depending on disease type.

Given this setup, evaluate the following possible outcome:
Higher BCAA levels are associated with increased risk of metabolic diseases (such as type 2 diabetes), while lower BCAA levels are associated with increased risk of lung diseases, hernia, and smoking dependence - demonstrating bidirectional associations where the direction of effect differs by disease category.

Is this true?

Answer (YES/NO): YES